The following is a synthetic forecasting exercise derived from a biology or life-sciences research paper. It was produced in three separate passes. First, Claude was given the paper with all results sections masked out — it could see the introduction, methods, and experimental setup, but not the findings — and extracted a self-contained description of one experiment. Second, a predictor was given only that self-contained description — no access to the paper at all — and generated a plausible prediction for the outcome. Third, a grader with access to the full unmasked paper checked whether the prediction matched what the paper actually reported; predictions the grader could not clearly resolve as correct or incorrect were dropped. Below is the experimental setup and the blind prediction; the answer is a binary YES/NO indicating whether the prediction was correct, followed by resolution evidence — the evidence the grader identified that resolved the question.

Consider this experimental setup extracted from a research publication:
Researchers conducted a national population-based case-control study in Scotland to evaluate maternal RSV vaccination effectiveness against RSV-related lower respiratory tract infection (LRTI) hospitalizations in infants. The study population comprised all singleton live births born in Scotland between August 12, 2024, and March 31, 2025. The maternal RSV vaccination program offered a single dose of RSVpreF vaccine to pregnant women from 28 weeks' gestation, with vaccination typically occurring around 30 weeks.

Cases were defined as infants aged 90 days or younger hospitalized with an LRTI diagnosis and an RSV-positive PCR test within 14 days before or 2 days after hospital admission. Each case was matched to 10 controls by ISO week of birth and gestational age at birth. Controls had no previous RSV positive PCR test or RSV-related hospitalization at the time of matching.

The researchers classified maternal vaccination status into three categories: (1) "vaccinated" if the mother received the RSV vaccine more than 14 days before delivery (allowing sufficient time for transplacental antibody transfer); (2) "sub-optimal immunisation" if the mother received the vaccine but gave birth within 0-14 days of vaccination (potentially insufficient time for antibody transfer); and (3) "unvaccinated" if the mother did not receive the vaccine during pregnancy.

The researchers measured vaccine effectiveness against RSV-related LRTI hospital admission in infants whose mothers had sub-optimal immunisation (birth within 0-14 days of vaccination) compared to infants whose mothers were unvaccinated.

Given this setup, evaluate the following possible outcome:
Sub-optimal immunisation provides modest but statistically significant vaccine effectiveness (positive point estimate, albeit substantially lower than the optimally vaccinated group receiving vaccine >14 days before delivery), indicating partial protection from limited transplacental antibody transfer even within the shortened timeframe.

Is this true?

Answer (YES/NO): NO